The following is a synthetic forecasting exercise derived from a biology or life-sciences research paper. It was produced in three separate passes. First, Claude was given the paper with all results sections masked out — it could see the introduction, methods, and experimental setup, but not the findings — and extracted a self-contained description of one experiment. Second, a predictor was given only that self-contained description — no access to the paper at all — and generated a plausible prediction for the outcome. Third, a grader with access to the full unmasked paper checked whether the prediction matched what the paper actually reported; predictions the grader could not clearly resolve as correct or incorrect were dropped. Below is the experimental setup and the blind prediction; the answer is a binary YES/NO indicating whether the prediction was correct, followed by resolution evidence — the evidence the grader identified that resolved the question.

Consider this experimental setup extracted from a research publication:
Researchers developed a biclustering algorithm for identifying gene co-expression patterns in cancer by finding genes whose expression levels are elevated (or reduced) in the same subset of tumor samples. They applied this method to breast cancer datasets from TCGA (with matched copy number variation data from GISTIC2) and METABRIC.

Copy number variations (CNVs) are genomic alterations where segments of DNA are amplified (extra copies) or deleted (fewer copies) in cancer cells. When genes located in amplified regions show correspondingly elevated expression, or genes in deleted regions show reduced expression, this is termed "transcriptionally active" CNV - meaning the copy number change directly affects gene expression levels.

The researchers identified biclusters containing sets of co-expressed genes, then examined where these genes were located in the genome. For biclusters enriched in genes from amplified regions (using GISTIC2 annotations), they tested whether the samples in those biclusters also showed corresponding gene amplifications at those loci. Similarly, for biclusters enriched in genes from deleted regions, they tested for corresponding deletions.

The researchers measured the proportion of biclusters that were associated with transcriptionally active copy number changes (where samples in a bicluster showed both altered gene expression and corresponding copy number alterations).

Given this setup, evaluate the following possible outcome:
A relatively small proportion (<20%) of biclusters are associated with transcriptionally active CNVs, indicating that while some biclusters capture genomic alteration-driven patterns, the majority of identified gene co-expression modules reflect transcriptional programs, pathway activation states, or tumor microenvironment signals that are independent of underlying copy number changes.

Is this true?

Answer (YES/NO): NO